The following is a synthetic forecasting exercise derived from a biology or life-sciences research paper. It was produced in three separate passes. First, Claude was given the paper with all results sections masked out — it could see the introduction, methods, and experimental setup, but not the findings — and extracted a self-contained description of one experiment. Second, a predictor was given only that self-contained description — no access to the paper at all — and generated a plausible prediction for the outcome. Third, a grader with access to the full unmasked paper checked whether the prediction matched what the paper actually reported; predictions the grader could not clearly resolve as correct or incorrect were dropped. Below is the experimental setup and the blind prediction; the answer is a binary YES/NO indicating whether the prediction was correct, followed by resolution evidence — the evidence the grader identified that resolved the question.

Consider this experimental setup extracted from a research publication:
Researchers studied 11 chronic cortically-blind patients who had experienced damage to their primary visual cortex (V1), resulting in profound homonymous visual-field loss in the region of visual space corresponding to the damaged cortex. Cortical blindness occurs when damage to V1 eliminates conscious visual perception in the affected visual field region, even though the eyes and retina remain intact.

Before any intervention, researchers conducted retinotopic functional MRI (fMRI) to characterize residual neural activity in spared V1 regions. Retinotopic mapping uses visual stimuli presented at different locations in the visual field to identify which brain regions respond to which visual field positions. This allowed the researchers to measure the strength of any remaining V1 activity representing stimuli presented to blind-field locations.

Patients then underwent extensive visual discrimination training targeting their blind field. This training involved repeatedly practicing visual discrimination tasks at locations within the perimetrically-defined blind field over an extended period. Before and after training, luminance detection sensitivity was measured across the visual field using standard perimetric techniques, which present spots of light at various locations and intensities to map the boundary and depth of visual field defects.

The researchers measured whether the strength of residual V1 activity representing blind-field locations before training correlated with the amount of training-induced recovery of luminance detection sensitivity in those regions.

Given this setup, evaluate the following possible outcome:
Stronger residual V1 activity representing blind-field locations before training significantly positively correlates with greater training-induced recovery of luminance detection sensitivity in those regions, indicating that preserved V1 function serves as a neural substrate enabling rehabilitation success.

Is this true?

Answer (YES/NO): YES